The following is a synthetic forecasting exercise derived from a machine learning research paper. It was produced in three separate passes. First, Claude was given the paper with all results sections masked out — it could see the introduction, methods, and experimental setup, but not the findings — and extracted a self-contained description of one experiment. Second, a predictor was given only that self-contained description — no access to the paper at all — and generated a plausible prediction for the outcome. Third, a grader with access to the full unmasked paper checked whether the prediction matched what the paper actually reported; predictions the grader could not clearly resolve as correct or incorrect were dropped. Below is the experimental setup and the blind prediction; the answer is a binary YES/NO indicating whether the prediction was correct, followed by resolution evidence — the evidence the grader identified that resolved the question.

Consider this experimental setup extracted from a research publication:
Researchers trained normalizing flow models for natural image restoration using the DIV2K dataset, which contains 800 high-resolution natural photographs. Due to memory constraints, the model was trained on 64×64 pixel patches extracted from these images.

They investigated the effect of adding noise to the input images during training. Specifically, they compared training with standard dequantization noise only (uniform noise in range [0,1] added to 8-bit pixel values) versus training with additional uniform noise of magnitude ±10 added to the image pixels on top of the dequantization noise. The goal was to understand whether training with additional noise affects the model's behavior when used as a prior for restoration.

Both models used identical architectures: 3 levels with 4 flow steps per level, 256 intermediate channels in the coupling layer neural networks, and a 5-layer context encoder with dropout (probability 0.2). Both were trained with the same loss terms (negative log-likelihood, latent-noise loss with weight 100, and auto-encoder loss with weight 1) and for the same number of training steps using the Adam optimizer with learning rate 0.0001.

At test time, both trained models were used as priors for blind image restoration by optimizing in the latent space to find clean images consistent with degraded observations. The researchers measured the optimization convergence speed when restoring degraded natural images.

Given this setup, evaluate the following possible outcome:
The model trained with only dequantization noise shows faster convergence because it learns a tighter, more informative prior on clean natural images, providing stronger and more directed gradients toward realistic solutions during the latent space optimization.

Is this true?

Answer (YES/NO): NO